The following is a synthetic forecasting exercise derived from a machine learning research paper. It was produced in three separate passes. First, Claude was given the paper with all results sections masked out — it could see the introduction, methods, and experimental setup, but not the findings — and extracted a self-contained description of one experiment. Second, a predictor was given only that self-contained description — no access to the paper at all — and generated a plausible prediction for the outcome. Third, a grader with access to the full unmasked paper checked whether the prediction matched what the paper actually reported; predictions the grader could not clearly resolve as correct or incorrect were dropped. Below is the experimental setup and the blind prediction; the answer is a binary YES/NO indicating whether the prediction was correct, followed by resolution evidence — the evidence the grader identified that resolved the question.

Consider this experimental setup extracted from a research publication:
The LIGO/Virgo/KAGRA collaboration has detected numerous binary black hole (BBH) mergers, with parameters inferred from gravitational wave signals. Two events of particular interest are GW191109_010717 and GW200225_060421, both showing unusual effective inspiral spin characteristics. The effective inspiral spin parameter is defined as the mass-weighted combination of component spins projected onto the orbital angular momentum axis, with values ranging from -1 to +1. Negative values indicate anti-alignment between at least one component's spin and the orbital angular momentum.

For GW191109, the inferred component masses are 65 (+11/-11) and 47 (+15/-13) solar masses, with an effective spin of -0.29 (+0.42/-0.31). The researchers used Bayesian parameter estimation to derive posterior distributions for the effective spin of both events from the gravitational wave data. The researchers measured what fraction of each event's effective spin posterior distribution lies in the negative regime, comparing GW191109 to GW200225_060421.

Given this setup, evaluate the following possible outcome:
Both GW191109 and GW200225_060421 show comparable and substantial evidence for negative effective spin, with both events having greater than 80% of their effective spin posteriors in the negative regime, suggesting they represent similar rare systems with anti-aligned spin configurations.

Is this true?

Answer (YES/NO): YES